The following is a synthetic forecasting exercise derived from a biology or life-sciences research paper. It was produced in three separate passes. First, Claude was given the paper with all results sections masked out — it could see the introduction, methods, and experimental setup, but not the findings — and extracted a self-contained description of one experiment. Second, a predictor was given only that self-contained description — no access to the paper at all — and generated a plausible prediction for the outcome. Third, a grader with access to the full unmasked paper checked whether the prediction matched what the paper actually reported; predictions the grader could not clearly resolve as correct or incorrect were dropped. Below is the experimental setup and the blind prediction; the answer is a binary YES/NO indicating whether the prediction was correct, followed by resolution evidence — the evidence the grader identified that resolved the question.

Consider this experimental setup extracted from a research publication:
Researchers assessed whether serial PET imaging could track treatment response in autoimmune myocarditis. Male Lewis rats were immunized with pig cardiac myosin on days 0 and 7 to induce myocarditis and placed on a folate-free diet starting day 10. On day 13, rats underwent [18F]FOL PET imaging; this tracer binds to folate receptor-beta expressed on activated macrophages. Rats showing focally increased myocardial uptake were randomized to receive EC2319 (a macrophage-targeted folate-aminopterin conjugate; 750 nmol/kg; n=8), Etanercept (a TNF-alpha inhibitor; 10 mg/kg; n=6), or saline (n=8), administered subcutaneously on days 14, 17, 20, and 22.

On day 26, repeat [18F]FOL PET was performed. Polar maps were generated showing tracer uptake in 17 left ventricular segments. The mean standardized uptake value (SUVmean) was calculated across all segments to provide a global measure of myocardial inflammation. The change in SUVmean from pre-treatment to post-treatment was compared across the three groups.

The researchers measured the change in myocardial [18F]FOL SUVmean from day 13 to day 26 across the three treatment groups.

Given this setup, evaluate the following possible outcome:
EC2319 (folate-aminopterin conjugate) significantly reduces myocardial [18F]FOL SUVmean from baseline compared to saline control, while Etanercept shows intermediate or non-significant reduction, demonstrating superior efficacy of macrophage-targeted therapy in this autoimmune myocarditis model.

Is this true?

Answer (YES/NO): NO